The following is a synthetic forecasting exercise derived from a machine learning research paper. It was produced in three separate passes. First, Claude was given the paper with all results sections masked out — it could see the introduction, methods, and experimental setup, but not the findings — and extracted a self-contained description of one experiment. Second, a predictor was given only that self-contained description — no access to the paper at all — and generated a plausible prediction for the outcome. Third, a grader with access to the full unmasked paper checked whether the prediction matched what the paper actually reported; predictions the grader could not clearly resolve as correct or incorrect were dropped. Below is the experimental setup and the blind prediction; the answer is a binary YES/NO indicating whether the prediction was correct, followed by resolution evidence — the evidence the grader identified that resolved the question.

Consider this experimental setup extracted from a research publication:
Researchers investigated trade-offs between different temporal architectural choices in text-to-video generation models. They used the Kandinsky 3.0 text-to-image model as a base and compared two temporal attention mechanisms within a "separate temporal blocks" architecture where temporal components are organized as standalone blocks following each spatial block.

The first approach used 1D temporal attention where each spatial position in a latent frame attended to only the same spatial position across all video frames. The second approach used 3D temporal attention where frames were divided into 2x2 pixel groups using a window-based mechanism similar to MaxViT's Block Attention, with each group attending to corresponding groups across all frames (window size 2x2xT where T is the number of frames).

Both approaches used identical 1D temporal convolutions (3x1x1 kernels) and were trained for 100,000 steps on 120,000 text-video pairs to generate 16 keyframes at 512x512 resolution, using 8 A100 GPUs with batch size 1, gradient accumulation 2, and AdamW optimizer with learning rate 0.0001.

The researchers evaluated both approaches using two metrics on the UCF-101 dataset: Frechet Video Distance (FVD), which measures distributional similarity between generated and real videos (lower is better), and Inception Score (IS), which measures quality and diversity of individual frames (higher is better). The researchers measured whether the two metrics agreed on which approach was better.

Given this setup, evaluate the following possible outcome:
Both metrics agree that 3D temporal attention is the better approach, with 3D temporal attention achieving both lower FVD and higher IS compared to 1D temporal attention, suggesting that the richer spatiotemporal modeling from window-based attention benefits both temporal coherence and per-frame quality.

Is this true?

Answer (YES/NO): NO